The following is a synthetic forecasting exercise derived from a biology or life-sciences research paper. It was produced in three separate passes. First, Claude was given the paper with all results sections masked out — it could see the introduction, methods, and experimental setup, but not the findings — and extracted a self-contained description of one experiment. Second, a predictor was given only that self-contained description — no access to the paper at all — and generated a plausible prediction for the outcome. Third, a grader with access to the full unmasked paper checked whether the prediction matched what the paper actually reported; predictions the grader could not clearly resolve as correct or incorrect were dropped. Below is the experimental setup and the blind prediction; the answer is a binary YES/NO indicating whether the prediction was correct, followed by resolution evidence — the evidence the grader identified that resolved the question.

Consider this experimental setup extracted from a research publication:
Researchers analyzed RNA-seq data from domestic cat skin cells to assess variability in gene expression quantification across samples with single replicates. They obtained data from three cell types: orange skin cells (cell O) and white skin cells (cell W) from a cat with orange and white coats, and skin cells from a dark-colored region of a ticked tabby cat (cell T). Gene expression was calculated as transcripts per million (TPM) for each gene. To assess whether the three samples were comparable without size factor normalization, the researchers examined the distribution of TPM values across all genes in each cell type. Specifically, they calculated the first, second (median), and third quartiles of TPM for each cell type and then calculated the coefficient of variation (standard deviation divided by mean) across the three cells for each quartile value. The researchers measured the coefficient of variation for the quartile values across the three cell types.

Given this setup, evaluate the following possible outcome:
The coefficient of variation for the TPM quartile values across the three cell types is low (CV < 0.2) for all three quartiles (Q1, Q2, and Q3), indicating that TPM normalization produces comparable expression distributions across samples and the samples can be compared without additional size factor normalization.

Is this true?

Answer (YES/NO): YES